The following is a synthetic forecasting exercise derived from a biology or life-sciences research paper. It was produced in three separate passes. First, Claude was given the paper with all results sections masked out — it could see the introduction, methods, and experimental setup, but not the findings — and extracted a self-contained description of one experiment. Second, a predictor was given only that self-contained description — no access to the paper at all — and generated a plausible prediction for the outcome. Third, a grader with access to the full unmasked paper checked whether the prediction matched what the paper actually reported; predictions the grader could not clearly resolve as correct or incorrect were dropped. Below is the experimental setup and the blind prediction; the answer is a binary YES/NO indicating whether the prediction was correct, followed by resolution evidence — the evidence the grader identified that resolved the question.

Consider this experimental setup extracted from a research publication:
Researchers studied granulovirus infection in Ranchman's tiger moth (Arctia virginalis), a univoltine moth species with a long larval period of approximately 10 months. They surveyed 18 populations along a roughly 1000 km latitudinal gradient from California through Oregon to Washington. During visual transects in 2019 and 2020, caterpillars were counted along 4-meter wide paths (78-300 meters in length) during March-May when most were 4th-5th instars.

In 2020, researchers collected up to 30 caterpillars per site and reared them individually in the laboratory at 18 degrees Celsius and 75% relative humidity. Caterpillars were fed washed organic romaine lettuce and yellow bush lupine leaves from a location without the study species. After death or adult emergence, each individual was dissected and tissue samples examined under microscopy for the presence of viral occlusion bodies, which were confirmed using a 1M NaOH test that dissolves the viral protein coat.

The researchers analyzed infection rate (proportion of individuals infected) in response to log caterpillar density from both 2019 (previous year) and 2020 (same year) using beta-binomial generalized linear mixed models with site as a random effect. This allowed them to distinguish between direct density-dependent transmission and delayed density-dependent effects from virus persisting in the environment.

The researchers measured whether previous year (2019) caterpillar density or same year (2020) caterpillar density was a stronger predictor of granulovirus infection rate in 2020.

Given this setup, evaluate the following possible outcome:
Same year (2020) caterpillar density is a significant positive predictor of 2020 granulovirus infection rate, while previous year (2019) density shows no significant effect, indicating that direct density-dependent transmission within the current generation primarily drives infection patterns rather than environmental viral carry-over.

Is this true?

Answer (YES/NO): NO